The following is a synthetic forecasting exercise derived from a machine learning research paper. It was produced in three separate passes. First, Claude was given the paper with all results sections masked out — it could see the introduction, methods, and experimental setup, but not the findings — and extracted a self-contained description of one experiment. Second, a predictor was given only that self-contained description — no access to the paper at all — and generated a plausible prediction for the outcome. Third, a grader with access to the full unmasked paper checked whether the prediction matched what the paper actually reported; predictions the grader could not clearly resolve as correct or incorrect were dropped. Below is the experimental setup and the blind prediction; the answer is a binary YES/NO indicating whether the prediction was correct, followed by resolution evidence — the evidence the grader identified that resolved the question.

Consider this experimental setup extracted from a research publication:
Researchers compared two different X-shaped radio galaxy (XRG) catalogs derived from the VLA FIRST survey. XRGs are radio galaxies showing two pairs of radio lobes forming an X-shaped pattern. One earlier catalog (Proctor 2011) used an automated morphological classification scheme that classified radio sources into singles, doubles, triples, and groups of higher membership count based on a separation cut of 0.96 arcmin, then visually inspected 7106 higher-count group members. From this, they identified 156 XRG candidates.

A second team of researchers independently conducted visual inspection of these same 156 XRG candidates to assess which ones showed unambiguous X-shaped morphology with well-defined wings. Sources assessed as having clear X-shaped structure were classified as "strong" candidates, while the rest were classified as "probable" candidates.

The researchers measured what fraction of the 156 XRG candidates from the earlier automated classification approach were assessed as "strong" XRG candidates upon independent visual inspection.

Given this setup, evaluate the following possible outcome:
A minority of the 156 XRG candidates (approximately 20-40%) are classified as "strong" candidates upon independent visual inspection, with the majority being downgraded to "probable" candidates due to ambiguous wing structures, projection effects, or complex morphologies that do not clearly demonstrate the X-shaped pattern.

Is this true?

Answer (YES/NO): YES